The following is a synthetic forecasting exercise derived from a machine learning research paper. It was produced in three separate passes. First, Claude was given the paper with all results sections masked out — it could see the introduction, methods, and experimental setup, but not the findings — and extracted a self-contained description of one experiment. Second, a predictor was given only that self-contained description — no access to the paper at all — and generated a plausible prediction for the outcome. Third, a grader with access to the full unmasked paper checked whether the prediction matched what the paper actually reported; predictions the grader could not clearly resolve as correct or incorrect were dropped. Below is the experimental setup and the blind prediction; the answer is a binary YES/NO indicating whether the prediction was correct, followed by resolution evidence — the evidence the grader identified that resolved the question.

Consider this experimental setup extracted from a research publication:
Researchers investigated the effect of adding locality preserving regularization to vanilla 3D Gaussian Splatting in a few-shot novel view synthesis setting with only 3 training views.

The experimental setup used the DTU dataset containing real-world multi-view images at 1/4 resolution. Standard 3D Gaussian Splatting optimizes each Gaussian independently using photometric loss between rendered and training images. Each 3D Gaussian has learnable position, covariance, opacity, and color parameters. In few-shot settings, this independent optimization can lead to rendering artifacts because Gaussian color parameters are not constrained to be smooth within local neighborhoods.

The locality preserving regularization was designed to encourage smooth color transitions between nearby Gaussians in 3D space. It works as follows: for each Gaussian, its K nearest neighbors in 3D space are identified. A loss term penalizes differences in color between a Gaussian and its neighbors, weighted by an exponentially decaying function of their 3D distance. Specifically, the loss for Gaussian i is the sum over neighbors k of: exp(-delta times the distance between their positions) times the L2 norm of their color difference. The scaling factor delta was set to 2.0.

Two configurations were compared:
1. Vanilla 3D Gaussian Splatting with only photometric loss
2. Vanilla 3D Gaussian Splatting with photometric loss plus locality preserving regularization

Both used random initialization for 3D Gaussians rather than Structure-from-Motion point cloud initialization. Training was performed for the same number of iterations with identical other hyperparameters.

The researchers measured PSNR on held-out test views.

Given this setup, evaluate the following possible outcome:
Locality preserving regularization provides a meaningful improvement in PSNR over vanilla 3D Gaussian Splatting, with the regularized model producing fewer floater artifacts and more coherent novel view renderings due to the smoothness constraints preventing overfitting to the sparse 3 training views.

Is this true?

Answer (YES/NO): YES